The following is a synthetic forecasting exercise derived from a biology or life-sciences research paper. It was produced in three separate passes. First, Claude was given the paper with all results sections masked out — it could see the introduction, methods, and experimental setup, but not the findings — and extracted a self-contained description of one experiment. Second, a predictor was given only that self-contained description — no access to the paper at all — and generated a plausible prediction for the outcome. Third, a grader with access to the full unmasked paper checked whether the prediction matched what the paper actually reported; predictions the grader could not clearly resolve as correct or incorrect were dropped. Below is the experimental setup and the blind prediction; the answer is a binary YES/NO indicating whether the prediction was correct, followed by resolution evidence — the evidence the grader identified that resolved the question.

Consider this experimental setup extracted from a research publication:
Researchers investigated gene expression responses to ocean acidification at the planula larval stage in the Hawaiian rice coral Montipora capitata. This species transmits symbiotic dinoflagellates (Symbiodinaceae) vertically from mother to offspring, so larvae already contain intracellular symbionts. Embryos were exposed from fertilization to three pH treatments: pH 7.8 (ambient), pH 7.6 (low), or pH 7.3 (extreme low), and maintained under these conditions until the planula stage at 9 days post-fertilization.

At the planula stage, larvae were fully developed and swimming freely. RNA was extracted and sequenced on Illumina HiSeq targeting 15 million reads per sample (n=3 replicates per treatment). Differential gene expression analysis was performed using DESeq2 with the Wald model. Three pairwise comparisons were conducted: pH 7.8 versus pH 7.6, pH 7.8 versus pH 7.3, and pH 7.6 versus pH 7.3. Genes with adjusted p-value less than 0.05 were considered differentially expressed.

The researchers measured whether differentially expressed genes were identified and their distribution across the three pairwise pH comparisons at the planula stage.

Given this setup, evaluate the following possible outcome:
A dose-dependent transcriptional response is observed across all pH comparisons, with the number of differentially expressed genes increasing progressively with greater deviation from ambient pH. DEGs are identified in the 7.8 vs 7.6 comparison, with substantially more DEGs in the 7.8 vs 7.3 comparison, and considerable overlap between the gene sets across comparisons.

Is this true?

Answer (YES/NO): NO